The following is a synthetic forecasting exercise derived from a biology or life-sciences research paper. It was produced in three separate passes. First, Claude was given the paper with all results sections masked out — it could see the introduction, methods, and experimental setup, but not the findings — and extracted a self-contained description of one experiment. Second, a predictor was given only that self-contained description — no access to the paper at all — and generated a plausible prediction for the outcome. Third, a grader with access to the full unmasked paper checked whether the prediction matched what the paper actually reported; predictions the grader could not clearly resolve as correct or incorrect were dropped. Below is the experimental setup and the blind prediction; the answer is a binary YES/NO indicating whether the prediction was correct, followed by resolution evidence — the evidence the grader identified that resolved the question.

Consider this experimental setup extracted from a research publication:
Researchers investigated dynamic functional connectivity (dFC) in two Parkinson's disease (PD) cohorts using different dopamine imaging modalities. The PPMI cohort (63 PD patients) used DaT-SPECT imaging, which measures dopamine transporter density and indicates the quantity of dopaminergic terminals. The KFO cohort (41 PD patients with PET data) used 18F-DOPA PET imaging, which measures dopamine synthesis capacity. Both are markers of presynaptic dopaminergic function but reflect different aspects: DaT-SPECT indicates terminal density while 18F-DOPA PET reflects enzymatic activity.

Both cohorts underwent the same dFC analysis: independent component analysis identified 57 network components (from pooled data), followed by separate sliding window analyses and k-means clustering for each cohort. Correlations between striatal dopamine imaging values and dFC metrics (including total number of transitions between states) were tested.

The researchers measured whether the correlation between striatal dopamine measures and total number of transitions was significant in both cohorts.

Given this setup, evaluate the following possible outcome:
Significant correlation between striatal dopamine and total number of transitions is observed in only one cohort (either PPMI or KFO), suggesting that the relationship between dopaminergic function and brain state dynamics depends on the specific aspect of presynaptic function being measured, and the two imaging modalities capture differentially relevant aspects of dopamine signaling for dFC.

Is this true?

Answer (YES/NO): YES